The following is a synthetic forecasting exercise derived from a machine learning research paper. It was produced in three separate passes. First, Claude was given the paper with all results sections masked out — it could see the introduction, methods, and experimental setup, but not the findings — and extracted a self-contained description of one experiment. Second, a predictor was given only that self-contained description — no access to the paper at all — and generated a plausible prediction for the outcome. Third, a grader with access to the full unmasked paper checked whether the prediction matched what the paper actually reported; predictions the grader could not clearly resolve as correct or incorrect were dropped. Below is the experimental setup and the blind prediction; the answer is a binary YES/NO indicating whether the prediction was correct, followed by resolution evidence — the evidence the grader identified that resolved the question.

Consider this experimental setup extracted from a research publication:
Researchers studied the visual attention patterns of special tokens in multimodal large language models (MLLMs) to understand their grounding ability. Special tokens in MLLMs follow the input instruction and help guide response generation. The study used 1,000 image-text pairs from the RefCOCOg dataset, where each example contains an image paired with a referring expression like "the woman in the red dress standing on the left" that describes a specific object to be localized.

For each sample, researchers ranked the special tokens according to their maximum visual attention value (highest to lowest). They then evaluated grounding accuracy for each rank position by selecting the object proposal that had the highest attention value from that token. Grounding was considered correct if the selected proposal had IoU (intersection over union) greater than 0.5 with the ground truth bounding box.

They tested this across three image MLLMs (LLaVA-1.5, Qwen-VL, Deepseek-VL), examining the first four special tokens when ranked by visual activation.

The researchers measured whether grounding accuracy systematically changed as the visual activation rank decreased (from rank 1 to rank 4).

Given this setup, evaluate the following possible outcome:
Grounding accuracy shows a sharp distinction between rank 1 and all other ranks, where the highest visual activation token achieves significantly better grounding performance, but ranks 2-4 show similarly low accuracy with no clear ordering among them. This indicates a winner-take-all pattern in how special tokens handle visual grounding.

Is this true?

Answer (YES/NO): NO